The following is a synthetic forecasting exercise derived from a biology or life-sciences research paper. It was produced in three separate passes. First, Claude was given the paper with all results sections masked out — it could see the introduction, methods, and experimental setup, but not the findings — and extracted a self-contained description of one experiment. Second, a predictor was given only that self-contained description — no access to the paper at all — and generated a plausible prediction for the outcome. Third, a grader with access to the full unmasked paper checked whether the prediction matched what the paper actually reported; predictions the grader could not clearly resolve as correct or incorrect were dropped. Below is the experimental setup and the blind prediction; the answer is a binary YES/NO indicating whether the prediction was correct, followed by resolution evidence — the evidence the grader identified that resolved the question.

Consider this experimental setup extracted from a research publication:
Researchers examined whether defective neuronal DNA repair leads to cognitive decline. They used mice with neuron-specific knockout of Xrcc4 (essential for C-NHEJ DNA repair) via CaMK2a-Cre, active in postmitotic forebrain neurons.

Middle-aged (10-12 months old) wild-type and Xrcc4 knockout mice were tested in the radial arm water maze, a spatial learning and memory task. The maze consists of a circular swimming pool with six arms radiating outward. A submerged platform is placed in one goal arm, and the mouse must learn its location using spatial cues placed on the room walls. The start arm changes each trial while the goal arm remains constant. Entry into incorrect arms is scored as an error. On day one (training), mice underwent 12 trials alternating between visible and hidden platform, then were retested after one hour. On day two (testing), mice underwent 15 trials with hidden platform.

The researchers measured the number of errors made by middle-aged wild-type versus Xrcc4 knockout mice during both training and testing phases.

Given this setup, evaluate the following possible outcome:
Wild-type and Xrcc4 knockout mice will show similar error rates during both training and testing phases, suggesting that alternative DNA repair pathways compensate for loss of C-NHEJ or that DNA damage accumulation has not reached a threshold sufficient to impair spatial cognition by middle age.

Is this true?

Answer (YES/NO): YES